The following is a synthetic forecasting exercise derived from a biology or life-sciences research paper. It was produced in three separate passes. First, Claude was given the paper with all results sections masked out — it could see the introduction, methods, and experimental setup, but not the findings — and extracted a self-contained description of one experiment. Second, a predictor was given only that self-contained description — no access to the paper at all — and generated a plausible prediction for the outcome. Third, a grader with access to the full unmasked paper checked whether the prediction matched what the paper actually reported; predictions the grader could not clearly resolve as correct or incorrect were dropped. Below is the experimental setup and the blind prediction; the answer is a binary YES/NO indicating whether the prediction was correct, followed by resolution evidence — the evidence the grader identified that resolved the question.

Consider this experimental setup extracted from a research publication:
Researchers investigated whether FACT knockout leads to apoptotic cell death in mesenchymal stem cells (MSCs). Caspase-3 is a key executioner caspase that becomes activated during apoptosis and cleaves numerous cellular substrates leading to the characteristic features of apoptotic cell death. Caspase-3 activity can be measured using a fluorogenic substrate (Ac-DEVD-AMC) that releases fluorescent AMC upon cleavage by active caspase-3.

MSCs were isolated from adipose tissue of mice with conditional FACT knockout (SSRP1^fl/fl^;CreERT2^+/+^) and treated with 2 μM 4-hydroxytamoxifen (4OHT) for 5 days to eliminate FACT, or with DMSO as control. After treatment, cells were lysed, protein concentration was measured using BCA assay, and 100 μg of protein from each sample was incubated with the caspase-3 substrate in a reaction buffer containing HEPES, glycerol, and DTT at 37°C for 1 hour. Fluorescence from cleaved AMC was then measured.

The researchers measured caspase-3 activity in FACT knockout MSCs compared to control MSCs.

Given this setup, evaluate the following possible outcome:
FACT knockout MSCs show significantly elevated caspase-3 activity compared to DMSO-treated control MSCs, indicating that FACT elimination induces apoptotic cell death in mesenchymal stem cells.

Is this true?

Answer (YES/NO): YES